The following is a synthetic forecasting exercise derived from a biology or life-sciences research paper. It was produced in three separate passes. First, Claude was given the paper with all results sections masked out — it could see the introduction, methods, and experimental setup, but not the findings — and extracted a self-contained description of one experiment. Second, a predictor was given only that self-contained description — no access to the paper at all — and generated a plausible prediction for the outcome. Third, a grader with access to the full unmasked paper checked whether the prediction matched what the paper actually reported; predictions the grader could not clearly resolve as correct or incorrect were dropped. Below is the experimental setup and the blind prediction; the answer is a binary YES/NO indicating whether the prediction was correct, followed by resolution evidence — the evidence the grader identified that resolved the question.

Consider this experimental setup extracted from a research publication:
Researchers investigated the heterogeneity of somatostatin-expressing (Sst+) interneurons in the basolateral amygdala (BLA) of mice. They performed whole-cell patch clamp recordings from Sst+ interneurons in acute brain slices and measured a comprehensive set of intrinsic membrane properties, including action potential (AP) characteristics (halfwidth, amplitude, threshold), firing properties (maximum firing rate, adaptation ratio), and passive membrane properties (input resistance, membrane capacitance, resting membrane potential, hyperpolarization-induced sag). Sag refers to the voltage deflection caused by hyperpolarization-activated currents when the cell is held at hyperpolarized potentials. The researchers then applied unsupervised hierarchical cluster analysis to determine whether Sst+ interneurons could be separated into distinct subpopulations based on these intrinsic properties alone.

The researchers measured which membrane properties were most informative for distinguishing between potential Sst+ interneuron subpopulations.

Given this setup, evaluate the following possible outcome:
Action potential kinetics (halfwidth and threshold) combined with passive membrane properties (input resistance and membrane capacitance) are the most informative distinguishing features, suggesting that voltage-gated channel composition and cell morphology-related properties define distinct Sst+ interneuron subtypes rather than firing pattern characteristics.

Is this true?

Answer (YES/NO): NO